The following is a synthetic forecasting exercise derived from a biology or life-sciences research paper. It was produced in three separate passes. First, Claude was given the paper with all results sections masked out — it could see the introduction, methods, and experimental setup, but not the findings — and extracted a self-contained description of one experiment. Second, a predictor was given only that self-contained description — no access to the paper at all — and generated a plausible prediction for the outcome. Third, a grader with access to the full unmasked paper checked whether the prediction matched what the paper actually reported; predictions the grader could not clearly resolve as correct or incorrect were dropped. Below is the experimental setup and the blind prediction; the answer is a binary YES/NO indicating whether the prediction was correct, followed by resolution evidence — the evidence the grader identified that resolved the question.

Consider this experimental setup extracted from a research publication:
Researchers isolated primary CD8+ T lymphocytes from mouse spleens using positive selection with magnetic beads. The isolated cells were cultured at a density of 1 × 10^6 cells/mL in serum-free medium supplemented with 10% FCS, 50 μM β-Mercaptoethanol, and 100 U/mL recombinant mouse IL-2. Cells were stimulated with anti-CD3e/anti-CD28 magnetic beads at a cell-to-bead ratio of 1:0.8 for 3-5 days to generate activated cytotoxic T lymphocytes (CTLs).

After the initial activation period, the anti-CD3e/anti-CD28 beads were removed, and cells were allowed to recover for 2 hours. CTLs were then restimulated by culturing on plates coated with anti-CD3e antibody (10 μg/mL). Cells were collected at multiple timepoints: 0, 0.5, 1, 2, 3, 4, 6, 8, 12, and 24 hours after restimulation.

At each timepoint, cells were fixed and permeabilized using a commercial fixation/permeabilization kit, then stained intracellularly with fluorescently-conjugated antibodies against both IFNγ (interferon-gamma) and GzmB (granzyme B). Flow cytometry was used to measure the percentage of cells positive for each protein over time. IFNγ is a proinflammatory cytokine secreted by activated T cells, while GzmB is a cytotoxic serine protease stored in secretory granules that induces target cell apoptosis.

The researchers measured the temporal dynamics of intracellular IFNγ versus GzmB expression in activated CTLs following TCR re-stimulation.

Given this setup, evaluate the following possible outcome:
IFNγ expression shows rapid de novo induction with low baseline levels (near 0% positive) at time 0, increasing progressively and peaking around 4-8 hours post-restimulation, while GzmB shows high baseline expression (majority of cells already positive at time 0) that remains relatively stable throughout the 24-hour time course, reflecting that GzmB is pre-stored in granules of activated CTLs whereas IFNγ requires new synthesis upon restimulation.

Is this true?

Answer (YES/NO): NO